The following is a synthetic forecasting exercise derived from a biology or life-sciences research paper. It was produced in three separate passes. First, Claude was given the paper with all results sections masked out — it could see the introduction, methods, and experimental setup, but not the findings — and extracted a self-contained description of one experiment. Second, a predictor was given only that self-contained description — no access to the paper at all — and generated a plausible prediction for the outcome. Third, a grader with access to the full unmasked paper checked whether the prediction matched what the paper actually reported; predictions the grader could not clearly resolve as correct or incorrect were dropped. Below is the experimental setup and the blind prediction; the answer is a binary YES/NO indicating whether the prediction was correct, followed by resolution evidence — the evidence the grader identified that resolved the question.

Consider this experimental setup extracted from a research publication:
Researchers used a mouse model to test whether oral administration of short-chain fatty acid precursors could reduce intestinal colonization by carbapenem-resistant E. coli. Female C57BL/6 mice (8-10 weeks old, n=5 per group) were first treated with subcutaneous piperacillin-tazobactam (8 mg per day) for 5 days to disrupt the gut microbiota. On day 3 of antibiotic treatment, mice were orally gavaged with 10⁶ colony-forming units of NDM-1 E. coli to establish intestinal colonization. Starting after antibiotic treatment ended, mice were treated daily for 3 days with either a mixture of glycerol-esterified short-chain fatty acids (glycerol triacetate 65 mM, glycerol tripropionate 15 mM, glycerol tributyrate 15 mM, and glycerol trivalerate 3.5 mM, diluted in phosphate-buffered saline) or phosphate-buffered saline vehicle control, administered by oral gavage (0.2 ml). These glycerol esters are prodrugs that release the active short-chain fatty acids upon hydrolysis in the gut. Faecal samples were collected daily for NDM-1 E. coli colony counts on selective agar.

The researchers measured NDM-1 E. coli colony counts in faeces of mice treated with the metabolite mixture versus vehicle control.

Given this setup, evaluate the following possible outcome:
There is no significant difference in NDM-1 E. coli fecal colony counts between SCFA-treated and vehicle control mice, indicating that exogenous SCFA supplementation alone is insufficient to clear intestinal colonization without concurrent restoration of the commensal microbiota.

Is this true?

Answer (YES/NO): NO